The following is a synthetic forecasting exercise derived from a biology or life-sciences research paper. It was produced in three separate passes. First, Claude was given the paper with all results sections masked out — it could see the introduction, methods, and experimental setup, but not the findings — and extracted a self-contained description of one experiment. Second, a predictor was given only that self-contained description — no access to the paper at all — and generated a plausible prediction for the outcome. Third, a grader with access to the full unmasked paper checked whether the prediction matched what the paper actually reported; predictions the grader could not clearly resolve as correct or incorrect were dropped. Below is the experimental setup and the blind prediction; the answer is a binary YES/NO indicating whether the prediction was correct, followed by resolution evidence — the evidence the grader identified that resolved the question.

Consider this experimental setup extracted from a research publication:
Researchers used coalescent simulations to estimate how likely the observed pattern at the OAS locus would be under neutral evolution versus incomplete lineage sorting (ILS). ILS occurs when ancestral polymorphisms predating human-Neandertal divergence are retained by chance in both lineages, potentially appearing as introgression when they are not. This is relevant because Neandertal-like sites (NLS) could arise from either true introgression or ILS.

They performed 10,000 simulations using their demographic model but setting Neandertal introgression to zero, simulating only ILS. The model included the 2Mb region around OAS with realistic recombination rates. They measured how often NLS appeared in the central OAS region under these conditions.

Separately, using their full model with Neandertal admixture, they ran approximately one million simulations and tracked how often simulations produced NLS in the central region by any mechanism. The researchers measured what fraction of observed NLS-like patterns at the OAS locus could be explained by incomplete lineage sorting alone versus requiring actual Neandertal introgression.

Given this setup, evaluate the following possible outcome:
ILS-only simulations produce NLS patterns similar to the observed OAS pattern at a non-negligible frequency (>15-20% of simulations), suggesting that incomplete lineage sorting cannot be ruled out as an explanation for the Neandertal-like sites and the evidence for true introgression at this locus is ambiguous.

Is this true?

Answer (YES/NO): NO